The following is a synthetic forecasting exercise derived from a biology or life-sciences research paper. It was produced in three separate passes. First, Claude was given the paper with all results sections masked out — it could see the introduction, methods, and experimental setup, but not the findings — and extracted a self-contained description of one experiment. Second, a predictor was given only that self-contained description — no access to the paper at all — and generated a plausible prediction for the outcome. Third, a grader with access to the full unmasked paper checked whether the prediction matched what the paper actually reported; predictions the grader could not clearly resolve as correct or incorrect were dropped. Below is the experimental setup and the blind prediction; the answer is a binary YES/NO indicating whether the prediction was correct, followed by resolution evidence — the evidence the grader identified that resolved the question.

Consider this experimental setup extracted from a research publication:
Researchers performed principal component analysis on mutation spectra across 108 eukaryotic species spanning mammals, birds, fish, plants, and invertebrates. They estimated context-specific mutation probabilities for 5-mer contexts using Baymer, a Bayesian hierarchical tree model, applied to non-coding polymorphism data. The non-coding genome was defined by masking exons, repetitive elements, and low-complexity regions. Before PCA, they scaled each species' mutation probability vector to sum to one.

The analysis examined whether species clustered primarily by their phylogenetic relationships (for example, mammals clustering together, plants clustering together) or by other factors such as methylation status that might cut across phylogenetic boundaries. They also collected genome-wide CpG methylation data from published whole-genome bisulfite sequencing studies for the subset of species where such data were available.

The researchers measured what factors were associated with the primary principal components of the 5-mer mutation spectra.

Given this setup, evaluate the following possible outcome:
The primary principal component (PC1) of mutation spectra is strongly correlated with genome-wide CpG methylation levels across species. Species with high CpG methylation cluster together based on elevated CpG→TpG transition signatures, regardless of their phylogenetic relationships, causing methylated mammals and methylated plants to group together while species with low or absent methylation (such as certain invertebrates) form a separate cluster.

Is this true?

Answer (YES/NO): NO